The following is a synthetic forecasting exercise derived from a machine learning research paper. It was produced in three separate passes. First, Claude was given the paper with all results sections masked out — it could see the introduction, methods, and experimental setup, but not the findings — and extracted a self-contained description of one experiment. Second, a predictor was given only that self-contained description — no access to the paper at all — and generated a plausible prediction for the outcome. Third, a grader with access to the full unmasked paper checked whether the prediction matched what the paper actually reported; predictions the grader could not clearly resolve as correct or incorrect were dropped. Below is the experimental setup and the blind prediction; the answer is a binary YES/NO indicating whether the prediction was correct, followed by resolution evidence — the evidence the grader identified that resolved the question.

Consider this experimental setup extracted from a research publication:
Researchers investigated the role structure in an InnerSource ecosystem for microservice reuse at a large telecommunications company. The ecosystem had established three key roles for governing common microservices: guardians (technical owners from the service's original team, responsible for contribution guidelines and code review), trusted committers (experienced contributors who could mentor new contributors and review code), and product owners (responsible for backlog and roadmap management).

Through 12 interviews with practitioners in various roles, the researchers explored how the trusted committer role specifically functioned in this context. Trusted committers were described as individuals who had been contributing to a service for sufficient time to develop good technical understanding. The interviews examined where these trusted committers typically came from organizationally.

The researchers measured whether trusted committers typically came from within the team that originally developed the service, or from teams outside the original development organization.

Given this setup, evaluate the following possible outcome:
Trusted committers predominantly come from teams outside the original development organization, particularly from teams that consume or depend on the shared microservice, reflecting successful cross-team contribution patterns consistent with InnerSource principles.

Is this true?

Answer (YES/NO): YES